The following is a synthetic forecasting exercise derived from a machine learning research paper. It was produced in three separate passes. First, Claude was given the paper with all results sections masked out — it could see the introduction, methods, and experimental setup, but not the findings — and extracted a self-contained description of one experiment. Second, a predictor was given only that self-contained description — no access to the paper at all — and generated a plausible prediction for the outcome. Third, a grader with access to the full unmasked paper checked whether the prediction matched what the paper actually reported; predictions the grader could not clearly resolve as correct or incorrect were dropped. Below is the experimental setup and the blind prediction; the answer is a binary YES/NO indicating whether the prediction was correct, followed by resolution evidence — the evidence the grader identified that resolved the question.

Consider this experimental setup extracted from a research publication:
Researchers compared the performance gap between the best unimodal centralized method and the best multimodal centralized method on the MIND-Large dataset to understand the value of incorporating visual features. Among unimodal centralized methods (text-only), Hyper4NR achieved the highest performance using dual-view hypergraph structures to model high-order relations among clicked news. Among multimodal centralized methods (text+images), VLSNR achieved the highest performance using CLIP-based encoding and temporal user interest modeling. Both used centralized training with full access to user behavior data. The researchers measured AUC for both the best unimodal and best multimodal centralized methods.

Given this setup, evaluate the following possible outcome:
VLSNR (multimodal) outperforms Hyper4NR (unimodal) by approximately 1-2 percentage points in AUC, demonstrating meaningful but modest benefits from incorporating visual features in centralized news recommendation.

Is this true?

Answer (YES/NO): NO